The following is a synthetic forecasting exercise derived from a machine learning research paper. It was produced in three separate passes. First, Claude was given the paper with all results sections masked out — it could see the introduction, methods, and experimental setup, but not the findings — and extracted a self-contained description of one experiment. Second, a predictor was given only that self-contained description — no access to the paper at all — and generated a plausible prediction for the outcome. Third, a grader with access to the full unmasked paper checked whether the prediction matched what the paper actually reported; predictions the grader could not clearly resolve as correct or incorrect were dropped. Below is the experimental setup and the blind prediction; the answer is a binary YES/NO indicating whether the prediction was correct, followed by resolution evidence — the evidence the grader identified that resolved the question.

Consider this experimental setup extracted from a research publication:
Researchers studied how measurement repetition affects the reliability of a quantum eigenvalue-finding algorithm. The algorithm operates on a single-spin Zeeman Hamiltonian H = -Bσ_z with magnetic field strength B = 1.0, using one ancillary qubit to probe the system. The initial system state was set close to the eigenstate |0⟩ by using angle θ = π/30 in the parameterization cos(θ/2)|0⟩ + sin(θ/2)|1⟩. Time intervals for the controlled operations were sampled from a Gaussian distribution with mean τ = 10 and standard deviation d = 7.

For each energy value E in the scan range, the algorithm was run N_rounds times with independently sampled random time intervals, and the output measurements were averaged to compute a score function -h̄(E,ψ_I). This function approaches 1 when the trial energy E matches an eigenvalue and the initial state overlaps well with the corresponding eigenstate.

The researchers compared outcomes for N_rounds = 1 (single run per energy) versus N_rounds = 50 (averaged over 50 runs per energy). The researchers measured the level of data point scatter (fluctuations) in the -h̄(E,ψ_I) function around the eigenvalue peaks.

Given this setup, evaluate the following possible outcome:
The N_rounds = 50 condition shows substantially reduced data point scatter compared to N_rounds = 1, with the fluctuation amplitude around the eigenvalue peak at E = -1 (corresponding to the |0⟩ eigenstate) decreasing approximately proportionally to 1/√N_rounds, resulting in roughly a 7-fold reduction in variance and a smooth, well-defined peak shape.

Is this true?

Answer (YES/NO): NO